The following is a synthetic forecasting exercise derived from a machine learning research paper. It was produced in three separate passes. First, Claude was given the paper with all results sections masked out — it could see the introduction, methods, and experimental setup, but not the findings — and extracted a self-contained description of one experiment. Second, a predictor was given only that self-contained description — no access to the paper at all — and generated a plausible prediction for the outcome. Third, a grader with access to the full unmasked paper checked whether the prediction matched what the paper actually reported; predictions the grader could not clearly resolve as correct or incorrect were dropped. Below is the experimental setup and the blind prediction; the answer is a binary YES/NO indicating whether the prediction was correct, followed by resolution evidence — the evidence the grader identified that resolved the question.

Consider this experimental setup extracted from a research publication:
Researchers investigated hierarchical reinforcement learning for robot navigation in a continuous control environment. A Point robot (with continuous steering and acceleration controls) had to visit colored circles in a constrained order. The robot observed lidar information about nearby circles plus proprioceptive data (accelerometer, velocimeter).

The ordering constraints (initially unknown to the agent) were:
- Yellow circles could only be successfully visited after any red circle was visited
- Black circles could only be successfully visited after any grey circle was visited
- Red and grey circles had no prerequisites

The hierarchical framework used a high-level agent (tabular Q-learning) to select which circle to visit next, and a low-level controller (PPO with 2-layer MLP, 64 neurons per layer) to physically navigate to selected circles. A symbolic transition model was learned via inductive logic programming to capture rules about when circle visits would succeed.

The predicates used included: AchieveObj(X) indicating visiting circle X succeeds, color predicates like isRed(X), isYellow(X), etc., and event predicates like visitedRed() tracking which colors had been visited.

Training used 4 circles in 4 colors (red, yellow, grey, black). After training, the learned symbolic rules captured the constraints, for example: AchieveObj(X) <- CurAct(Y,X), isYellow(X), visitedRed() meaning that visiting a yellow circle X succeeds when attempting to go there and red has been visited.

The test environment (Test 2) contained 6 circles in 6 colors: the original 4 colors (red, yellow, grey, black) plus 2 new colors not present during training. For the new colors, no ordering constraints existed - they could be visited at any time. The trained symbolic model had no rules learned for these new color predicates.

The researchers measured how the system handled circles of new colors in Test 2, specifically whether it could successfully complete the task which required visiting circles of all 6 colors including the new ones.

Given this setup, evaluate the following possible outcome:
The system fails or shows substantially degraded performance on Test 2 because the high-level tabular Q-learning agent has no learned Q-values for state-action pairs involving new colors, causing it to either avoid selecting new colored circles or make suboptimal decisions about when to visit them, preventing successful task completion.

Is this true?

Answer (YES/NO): NO